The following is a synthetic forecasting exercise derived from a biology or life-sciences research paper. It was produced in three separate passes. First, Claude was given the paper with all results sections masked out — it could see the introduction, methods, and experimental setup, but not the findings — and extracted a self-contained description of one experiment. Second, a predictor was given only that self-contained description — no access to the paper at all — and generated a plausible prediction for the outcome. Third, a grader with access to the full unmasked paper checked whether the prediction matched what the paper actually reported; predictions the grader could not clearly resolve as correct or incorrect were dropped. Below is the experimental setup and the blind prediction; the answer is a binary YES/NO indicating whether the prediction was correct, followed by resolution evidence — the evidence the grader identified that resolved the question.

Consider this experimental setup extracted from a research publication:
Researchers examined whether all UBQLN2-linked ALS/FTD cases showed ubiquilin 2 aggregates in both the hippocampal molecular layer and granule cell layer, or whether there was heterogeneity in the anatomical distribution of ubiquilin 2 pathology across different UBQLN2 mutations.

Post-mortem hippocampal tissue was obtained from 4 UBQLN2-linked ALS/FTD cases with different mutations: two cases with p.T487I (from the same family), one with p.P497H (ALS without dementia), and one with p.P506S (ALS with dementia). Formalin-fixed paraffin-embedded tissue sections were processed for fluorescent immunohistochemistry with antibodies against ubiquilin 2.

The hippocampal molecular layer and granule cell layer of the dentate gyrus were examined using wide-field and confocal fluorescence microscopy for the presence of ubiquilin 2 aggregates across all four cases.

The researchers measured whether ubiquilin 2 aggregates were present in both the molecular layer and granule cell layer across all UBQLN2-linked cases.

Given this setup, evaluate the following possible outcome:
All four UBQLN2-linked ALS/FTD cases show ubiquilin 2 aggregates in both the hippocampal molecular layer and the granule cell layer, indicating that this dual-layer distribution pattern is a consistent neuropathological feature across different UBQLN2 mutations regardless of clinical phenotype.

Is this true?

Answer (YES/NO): NO